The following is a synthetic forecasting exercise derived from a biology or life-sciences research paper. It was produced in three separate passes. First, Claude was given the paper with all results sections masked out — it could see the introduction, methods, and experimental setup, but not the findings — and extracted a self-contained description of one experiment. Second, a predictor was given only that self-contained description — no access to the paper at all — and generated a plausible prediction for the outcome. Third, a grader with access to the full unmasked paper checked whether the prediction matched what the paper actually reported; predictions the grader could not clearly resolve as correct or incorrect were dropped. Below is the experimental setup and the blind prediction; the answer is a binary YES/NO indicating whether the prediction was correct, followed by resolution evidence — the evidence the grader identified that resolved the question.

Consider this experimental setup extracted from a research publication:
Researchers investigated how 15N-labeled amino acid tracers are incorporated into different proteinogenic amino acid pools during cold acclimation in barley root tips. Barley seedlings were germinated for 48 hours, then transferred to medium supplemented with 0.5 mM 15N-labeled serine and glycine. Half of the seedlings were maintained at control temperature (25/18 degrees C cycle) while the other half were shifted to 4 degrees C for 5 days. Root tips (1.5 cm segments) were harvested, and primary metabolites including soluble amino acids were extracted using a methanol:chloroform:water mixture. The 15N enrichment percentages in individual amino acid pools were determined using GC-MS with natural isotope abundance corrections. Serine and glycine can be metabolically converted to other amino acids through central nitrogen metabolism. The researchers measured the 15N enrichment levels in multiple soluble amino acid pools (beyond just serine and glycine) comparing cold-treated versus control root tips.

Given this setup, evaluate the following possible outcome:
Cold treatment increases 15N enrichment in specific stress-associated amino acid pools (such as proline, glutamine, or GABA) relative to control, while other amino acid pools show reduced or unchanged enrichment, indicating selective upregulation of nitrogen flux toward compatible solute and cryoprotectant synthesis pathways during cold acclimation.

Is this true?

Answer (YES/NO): NO